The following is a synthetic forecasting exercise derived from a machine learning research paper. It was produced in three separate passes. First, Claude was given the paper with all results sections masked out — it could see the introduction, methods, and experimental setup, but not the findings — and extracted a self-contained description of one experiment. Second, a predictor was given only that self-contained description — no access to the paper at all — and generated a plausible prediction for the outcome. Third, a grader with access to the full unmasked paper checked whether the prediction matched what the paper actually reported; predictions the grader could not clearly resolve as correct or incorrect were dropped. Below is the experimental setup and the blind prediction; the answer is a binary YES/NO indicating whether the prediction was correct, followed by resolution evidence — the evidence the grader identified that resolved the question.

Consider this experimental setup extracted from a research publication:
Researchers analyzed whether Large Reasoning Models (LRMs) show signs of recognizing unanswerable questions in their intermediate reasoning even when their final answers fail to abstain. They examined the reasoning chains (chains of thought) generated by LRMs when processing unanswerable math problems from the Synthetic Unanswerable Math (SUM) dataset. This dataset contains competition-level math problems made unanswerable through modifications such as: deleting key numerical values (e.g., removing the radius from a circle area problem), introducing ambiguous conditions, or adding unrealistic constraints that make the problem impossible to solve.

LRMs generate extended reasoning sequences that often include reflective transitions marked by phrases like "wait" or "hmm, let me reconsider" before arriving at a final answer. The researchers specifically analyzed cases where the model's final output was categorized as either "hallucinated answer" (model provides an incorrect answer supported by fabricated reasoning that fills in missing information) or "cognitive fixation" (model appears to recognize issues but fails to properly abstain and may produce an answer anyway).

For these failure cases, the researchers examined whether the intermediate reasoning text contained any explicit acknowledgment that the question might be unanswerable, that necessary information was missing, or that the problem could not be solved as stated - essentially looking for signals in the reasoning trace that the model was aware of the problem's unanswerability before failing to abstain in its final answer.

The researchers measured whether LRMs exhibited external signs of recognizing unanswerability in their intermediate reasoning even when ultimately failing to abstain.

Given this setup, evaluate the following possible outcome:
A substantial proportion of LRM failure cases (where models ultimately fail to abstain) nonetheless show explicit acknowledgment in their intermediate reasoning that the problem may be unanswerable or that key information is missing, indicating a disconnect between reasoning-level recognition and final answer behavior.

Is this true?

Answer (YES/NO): YES